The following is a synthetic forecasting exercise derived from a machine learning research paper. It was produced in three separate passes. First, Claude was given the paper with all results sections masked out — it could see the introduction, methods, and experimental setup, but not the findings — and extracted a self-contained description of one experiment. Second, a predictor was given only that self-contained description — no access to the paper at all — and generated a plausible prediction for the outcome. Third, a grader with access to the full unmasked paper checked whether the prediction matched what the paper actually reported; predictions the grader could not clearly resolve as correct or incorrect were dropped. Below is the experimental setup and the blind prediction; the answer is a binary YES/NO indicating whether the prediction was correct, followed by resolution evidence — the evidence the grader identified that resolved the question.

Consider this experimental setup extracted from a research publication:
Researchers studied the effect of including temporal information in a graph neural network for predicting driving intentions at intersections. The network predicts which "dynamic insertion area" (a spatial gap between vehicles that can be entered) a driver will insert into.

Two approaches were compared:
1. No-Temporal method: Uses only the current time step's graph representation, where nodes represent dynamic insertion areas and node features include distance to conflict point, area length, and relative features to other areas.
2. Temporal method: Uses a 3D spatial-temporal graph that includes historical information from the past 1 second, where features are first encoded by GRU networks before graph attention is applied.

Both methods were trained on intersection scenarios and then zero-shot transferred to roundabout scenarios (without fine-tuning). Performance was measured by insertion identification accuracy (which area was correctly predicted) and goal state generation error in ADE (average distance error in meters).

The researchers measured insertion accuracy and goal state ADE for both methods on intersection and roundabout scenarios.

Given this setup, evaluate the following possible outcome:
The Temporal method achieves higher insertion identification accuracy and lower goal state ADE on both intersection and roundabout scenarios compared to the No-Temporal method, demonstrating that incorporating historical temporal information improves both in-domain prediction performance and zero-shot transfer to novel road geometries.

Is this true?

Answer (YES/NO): NO